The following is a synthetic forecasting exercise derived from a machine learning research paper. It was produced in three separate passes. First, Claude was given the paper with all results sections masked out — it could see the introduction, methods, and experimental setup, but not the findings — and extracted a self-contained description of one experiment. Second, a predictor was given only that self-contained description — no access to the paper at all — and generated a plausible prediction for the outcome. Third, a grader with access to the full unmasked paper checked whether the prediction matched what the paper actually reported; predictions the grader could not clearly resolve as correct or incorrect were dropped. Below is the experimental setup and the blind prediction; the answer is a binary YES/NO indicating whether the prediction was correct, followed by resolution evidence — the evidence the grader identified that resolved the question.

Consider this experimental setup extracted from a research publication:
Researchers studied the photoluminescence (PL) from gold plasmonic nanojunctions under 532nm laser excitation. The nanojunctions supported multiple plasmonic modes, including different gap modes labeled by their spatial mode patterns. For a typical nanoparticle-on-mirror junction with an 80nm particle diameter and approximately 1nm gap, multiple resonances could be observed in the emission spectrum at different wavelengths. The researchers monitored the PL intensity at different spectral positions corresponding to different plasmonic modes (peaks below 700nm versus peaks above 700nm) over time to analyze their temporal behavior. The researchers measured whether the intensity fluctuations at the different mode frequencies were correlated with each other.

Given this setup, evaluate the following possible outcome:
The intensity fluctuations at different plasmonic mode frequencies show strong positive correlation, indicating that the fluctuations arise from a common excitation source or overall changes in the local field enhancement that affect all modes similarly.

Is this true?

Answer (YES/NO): NO